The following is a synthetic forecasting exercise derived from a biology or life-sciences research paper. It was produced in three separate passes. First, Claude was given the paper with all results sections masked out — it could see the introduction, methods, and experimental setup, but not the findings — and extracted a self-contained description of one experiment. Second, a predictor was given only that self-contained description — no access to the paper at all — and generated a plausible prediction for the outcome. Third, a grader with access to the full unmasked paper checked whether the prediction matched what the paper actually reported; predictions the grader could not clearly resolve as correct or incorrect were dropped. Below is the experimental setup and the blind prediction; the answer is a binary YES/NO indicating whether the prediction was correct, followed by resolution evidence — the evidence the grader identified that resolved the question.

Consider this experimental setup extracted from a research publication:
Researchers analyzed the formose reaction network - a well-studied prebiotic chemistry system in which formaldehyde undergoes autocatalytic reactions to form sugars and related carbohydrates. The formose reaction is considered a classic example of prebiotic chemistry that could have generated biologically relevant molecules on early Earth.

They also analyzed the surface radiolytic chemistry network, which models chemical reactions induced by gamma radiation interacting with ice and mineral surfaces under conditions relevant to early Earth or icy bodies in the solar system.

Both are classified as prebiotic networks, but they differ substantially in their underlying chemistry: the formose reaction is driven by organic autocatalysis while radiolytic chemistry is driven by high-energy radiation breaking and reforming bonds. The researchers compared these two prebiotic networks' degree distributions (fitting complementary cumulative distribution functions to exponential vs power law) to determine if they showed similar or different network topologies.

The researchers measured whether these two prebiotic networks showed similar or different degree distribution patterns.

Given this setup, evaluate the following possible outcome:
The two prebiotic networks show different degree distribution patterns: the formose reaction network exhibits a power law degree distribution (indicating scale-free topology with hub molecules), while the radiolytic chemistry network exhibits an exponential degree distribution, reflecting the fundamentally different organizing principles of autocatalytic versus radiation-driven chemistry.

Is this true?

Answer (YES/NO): NO